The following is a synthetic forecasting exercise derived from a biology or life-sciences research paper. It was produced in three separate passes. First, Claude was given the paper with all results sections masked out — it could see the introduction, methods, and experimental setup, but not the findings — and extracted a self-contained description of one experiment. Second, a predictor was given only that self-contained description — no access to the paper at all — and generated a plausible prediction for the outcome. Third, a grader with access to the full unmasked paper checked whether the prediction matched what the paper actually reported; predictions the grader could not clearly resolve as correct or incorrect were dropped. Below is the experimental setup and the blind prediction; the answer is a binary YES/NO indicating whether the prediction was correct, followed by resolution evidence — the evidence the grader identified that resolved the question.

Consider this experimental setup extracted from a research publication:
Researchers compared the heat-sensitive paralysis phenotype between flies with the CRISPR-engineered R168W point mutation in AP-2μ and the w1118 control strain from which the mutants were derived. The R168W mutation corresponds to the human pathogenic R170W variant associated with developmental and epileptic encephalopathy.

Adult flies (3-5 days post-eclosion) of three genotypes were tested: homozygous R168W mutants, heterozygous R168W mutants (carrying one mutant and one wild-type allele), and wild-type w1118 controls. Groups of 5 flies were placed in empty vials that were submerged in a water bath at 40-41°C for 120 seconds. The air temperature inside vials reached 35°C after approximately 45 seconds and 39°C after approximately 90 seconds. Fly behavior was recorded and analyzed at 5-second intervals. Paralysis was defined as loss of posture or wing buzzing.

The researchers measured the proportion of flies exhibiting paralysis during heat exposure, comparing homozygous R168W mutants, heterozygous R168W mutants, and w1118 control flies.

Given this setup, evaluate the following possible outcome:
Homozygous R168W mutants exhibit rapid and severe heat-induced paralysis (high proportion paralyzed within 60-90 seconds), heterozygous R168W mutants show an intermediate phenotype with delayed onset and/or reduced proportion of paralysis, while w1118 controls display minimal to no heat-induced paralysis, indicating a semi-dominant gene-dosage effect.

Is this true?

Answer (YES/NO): NO